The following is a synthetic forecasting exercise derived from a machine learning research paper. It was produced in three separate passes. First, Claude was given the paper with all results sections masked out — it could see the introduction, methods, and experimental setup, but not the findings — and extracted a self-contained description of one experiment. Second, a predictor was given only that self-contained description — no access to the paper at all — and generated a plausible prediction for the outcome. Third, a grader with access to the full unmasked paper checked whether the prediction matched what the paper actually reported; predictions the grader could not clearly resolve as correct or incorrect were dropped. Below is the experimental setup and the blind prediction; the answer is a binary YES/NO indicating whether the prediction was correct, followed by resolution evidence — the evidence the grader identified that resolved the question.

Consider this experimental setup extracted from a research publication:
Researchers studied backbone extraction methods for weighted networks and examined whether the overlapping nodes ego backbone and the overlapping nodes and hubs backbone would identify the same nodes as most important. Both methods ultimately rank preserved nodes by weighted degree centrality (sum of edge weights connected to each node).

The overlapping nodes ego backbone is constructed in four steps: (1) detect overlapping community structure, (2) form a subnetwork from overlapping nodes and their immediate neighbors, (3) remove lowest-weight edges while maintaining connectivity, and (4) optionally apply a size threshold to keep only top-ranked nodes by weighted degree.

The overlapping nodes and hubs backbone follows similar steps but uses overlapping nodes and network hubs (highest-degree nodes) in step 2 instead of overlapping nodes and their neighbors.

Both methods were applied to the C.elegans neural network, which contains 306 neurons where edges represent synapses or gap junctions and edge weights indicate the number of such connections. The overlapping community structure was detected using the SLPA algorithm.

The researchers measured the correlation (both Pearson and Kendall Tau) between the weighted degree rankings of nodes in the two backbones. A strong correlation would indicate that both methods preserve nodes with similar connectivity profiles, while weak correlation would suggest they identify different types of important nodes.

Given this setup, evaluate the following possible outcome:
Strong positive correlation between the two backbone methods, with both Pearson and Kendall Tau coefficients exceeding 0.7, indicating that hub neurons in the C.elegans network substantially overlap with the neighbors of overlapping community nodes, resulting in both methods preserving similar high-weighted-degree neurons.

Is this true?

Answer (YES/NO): YES